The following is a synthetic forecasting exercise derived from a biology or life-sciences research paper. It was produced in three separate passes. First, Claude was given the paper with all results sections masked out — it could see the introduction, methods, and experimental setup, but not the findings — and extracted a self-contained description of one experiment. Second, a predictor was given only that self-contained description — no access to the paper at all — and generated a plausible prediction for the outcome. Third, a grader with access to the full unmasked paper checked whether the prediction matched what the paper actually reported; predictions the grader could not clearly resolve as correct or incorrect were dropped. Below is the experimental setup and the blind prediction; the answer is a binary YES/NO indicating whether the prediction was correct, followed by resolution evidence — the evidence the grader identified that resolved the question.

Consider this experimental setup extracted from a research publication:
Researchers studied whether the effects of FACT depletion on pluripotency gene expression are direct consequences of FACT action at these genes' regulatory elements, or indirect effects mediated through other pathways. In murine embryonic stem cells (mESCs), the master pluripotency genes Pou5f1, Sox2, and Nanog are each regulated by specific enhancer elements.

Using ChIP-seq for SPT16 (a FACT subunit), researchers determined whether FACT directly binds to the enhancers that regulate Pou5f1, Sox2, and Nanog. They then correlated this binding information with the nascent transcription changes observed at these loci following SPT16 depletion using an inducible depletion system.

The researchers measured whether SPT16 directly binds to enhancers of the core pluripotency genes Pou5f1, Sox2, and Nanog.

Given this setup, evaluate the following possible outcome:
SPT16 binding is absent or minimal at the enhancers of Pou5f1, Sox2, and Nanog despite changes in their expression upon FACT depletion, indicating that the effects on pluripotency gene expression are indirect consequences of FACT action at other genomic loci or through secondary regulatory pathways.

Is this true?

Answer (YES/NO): NO